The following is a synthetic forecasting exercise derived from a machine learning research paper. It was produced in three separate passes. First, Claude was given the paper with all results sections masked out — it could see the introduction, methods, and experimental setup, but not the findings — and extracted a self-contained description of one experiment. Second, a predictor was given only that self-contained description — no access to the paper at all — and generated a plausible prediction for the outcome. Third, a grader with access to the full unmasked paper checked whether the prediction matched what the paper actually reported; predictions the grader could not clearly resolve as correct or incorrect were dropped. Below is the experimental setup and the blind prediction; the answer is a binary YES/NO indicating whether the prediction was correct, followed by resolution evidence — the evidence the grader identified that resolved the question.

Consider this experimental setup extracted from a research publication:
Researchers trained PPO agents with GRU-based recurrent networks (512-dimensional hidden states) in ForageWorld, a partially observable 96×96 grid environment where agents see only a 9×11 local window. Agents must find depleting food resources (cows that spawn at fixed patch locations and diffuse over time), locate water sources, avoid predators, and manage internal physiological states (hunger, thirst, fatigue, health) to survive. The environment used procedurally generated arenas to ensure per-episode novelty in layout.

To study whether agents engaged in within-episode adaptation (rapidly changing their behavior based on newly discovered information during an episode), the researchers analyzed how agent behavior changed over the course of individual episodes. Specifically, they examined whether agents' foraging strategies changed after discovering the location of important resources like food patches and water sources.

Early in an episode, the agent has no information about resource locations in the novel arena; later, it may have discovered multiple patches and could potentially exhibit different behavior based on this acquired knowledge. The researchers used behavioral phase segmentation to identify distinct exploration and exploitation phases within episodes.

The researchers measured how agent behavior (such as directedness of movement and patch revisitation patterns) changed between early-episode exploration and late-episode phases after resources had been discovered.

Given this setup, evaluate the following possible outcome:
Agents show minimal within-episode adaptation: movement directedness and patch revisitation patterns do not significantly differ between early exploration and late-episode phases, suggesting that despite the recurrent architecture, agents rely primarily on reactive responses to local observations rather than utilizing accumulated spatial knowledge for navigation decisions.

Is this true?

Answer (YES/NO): NO